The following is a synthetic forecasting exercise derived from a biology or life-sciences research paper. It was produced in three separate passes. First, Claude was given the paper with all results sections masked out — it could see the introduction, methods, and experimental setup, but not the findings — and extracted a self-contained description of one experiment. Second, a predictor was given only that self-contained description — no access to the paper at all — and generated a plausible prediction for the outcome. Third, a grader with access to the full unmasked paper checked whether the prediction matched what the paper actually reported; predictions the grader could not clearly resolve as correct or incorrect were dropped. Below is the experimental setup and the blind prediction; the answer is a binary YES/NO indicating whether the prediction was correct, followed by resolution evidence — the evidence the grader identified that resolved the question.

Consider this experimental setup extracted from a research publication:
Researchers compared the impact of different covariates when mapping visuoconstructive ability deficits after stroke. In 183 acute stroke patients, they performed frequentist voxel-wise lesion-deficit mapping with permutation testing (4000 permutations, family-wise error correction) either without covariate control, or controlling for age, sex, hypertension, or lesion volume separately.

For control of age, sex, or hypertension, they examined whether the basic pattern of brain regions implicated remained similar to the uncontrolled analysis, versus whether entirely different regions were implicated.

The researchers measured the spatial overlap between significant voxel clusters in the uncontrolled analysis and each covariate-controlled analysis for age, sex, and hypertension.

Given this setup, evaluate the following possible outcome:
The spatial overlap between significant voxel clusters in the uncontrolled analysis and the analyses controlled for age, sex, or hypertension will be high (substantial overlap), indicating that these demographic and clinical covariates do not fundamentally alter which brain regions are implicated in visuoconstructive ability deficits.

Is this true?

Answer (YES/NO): YES